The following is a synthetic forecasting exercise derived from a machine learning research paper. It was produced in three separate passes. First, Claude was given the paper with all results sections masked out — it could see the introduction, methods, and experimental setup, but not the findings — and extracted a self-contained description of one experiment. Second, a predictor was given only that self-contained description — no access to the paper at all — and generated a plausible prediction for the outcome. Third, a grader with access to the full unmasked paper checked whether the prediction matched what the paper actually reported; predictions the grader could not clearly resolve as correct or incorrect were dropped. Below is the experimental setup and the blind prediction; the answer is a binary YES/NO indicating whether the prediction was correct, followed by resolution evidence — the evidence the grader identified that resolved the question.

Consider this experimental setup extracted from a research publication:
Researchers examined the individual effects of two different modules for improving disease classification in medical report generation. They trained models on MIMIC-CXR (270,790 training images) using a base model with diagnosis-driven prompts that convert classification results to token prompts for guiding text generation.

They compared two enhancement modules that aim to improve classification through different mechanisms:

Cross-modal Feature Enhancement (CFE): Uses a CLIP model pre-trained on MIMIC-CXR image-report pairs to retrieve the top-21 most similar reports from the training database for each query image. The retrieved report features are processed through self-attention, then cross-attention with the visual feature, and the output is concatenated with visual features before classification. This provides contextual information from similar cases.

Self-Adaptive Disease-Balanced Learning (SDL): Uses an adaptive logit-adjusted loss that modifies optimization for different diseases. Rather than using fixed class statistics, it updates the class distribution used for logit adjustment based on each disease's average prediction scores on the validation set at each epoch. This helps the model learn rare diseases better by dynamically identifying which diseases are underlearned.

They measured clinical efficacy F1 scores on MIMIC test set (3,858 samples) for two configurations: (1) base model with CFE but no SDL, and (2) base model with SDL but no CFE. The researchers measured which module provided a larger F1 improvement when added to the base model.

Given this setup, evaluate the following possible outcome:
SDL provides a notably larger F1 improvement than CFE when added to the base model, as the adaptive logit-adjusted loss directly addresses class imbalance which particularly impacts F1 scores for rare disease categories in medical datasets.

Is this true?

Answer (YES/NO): NO